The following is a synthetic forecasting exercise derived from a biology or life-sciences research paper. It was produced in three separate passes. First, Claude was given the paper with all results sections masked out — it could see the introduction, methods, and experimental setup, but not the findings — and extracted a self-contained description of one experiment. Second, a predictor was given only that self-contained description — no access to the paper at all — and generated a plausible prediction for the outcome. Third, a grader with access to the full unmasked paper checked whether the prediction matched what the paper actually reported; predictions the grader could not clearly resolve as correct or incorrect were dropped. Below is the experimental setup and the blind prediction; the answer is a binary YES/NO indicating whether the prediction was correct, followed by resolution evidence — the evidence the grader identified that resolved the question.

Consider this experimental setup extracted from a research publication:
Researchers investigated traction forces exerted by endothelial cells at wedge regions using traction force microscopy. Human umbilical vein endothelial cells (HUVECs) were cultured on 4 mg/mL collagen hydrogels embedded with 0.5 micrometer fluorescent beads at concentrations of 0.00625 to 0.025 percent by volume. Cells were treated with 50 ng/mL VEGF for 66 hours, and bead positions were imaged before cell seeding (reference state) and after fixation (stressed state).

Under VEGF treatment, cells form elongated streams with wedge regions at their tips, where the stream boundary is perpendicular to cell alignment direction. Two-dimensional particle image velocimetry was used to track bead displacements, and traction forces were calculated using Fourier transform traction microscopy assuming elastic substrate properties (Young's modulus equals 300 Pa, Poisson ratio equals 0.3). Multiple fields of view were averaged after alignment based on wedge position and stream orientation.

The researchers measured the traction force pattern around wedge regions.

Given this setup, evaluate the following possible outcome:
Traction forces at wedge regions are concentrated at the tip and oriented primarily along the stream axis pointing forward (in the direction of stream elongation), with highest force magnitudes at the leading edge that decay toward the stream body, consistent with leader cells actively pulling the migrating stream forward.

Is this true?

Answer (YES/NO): NO